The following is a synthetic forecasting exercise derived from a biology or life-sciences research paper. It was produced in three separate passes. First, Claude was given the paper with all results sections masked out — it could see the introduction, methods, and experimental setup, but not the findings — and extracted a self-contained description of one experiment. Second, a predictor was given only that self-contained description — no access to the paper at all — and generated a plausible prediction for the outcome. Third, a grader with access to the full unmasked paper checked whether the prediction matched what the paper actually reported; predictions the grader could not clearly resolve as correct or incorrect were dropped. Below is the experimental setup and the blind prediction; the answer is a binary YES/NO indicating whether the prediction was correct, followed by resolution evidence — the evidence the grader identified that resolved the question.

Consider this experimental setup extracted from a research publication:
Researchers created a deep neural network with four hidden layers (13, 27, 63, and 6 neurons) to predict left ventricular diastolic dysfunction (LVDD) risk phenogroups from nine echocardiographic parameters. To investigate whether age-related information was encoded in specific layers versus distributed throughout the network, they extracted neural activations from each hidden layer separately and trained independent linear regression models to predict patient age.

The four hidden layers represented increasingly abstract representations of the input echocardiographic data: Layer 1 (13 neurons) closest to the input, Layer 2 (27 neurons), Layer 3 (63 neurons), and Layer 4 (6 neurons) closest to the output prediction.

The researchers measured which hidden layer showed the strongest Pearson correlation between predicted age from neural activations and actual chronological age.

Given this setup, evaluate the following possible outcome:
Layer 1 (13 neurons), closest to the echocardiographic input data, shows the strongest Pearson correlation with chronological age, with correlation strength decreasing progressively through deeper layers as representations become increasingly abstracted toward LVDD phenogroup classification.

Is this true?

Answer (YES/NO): NO